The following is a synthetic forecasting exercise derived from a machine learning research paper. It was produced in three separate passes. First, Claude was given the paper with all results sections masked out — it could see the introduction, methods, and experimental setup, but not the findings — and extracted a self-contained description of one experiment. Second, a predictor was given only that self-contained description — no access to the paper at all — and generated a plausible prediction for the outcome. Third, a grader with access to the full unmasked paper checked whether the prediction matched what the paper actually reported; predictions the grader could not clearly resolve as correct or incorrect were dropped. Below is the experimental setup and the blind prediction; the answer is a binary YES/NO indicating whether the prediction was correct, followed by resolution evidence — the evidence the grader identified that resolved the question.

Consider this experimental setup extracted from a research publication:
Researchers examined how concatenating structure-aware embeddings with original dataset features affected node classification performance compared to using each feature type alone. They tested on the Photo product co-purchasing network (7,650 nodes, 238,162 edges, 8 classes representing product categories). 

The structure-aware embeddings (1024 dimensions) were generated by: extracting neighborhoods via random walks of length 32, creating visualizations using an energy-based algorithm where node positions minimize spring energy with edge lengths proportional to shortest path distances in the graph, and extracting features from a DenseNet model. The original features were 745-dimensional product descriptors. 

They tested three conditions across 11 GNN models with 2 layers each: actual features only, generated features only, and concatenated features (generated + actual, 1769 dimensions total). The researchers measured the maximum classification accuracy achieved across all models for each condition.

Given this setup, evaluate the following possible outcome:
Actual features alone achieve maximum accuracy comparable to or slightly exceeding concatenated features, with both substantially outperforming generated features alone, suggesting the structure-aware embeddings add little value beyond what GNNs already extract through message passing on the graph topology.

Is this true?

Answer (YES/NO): NO